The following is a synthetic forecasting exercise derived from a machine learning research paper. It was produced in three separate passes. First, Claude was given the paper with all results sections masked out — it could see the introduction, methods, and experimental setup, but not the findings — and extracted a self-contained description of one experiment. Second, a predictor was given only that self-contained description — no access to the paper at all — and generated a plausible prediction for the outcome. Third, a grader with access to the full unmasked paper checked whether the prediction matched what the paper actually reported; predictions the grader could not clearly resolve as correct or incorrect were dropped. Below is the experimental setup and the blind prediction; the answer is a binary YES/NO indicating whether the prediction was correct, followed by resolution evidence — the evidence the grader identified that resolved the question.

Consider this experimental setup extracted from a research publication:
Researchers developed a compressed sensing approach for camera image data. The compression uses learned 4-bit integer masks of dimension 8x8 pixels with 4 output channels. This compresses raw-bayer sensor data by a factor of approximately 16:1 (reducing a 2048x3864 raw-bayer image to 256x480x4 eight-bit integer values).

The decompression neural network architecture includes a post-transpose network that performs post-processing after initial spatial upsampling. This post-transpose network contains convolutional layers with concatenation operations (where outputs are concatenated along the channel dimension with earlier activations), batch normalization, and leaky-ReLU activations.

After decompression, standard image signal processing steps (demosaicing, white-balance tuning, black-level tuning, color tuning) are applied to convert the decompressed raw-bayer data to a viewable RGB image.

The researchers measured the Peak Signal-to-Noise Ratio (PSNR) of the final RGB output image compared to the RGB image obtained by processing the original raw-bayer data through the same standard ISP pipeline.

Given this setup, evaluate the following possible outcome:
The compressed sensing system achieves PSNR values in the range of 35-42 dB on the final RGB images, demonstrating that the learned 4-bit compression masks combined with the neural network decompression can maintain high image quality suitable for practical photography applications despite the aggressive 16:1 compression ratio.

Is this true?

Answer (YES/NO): YES